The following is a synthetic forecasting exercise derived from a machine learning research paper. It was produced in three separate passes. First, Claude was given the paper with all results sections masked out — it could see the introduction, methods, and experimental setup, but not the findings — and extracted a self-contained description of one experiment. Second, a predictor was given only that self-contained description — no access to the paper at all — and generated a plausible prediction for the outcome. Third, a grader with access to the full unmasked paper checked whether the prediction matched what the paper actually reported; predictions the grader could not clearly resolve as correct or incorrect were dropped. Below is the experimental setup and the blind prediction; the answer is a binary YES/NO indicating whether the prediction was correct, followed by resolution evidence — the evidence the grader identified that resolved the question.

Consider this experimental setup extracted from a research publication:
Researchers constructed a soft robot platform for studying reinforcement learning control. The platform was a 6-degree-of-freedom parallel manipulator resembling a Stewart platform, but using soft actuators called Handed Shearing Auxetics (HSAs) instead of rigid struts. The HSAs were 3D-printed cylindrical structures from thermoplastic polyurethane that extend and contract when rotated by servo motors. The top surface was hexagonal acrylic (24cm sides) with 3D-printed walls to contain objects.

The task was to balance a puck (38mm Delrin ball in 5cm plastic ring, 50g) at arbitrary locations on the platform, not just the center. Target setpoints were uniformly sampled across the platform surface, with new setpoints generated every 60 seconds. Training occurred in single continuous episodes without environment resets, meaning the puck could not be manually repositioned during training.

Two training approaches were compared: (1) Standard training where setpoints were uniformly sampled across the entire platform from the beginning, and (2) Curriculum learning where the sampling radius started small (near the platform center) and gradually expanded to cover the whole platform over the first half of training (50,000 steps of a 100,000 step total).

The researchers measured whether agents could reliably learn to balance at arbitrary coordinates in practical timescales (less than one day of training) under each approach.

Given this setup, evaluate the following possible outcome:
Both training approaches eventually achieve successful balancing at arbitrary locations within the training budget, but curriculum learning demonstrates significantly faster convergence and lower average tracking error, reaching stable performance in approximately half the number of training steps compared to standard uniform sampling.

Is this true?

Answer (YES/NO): NO